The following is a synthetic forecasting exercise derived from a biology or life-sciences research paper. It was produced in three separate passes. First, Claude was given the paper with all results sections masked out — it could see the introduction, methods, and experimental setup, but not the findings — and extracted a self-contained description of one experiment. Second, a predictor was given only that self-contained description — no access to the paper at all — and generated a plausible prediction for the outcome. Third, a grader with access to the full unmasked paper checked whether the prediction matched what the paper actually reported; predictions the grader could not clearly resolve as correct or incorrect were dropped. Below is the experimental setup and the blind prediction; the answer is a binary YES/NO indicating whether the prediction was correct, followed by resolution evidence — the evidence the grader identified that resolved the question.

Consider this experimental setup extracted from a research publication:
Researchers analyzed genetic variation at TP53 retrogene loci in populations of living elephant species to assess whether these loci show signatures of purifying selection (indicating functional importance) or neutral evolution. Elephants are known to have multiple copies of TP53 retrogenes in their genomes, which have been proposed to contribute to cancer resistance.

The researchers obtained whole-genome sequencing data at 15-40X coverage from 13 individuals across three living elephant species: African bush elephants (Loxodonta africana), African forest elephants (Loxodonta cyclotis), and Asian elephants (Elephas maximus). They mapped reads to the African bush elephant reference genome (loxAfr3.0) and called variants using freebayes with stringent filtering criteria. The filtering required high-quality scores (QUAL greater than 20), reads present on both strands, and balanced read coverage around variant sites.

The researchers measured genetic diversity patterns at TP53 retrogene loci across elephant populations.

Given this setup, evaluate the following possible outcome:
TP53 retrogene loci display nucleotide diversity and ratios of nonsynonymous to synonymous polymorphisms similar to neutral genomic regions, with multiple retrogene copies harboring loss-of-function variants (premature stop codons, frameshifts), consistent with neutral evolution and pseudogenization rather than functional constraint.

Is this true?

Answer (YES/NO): NO